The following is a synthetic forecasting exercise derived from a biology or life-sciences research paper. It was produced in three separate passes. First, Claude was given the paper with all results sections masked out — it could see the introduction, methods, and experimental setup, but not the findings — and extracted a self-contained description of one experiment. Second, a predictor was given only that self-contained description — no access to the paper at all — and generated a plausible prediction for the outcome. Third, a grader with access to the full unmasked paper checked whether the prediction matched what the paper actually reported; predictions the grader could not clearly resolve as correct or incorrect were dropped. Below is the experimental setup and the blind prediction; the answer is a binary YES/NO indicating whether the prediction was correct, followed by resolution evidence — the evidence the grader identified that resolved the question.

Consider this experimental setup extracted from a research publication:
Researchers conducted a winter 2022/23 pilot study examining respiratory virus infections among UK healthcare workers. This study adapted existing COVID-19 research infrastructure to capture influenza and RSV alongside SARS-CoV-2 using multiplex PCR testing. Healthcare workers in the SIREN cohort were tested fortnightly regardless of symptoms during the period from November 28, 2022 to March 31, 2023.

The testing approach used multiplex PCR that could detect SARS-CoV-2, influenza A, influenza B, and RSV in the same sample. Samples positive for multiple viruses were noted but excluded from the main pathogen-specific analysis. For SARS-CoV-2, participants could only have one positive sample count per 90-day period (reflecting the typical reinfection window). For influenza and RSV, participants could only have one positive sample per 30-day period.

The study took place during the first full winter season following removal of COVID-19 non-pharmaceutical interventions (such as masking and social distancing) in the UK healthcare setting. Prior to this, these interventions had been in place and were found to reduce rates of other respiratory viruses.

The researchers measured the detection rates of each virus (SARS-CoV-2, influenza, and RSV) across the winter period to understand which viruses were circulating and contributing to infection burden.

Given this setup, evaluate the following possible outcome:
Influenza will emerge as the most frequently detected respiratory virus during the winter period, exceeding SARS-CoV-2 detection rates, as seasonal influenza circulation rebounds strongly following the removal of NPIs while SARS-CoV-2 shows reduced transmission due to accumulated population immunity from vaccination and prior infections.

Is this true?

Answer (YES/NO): NO